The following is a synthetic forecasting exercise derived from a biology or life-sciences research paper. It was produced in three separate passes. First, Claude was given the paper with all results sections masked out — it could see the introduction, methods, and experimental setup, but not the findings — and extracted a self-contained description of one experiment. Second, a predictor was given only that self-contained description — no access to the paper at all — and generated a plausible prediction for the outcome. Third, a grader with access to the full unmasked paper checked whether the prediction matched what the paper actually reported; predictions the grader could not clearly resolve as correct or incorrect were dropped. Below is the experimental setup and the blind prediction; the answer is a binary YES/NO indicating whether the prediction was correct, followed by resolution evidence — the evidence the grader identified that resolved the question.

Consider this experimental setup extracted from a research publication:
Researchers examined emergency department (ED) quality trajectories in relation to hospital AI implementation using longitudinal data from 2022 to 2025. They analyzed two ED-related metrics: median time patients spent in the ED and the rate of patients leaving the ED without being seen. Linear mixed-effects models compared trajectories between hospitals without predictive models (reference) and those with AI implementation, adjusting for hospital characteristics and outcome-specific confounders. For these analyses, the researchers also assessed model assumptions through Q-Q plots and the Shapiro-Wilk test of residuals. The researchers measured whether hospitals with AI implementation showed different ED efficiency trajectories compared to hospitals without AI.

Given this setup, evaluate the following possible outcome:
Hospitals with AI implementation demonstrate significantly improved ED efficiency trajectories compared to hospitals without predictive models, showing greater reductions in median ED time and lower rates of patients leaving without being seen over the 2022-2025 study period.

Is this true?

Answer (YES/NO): NO